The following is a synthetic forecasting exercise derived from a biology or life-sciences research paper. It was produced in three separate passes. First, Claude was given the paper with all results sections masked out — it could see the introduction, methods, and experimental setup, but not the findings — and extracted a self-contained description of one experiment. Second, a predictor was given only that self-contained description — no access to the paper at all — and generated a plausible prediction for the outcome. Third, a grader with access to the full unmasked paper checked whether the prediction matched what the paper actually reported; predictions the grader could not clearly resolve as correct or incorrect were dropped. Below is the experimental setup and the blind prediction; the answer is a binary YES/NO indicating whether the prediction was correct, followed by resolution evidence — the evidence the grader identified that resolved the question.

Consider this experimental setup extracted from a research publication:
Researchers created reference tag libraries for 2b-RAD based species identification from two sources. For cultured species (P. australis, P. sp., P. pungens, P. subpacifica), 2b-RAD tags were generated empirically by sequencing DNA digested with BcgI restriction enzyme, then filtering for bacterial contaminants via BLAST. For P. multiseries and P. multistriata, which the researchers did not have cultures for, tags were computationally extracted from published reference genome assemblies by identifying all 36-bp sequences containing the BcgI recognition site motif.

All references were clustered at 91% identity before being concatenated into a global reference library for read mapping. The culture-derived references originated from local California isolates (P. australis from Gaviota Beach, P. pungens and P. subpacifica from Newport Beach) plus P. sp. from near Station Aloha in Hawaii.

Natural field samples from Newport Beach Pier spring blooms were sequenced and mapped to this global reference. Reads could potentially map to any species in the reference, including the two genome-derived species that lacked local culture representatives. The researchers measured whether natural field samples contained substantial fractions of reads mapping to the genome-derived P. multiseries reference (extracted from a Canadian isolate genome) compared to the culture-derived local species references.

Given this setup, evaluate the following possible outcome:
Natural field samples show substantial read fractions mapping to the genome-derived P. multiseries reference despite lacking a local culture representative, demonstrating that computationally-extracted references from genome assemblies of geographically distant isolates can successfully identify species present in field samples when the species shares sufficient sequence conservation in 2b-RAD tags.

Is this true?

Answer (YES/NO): NO